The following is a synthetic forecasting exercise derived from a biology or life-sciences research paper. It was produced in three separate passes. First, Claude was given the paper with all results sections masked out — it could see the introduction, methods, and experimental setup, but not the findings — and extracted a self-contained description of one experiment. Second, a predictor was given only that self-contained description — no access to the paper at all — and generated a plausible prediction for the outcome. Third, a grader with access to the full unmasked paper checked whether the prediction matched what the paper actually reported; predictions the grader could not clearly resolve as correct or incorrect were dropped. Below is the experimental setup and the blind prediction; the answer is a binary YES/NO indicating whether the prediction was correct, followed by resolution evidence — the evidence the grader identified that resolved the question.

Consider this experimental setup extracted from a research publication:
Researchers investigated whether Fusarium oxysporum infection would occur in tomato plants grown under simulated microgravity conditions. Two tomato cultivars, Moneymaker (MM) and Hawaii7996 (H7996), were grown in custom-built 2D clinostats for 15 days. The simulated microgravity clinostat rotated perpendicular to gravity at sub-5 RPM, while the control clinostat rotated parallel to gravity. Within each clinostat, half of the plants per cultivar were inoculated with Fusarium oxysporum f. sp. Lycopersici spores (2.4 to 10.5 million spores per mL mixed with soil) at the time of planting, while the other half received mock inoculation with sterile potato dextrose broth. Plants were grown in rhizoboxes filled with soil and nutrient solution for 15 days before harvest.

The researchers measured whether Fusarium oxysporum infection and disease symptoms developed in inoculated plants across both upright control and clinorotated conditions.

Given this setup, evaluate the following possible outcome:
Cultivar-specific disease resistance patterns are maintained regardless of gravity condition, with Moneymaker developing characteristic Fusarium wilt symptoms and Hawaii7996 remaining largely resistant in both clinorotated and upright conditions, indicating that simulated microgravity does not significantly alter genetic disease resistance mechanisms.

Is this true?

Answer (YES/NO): NO